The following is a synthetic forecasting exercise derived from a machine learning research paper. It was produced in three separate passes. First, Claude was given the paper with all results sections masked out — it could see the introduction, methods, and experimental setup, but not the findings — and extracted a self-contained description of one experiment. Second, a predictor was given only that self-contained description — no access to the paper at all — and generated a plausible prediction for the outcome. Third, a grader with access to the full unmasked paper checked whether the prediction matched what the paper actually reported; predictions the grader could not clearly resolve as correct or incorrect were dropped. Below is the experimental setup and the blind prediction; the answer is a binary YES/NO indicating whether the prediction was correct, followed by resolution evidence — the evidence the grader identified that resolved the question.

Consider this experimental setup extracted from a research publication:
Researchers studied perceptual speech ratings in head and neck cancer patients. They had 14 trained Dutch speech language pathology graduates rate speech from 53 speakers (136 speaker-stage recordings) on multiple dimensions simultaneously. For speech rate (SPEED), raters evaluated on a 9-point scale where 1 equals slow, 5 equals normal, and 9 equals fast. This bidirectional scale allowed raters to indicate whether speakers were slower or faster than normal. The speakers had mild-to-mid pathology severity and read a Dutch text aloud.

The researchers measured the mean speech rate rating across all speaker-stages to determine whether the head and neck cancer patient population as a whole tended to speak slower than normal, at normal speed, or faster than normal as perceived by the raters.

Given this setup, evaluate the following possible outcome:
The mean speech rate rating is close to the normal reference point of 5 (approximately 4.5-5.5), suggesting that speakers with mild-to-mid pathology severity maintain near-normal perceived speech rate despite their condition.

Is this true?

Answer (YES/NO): YES